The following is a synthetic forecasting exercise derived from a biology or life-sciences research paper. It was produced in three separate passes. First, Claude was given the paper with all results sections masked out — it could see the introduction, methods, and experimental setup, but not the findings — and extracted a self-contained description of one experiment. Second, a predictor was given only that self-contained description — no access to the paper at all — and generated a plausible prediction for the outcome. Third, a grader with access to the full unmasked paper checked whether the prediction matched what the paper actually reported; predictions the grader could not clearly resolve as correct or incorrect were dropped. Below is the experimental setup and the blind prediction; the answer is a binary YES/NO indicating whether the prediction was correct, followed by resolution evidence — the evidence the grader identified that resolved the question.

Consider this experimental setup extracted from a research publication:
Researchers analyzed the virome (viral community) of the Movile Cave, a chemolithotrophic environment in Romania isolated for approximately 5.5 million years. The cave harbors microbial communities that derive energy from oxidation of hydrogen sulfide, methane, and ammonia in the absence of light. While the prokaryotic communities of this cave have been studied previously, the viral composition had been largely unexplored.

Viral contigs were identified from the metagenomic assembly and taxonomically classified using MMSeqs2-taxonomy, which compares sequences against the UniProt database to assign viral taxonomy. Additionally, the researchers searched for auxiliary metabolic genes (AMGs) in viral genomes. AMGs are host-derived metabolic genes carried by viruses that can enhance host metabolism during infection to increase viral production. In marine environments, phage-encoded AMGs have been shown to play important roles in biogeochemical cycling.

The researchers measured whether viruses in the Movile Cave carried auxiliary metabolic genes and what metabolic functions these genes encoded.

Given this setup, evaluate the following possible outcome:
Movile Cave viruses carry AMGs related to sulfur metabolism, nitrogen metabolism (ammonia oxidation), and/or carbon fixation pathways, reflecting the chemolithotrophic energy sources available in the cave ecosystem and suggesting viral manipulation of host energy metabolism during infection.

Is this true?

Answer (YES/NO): NO